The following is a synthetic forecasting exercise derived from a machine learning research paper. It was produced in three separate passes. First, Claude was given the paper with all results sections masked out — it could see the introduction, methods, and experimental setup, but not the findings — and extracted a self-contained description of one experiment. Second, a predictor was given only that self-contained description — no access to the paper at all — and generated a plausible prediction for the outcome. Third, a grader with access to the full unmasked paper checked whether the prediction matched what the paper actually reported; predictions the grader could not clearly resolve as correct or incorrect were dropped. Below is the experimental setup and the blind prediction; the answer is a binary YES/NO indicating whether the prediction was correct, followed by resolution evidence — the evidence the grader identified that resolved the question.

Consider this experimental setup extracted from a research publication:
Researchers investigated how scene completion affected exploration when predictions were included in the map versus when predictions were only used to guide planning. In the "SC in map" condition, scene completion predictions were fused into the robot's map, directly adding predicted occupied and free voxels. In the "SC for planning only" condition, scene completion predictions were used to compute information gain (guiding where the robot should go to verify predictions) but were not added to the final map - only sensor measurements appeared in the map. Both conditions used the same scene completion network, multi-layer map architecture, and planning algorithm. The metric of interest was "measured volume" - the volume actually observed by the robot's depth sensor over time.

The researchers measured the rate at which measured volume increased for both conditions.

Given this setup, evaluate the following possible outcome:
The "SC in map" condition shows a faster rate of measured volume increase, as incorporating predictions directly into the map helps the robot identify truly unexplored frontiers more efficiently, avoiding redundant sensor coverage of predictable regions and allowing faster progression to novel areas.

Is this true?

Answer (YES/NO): NO